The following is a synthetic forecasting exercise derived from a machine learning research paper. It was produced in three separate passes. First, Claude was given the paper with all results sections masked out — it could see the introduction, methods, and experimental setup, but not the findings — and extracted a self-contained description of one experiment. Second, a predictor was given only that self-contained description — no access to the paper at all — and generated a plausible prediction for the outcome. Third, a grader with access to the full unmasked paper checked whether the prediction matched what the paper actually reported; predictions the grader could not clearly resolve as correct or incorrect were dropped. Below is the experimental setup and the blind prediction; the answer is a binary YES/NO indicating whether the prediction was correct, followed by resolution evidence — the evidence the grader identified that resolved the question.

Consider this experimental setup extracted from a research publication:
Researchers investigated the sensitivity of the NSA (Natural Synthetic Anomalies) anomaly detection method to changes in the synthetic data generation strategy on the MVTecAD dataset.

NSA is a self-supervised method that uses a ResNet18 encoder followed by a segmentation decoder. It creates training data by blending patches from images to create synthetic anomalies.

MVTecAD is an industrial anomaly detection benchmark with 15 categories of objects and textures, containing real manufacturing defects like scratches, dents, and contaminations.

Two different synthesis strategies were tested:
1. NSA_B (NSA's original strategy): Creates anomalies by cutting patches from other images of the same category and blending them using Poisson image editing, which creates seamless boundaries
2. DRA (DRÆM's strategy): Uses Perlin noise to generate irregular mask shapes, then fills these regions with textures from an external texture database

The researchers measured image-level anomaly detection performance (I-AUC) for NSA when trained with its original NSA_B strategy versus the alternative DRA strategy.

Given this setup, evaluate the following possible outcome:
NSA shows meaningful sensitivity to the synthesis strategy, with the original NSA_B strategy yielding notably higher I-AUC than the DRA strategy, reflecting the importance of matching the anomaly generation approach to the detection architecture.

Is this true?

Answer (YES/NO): YES